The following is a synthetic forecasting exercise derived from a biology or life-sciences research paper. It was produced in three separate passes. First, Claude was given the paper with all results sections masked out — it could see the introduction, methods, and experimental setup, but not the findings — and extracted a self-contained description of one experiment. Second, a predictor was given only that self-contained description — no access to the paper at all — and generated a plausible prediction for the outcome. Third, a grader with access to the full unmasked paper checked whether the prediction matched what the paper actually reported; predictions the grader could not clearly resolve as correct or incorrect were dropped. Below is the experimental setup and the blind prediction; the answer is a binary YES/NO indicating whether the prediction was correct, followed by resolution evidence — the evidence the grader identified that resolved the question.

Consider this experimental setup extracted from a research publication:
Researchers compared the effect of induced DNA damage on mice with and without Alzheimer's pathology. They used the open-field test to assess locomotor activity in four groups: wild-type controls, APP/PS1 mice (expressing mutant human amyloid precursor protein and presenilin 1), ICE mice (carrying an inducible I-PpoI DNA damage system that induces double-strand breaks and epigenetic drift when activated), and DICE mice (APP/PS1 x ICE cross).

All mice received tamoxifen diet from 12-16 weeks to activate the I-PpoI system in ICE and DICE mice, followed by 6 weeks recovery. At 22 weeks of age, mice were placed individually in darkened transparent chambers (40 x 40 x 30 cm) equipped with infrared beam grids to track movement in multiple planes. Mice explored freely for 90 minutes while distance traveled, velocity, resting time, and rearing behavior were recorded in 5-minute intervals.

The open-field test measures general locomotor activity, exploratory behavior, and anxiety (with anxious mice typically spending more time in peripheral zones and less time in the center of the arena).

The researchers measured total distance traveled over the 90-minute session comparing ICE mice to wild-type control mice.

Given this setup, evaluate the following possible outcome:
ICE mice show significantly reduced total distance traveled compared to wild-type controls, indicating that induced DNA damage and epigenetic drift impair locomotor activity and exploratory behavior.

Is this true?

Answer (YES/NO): NO